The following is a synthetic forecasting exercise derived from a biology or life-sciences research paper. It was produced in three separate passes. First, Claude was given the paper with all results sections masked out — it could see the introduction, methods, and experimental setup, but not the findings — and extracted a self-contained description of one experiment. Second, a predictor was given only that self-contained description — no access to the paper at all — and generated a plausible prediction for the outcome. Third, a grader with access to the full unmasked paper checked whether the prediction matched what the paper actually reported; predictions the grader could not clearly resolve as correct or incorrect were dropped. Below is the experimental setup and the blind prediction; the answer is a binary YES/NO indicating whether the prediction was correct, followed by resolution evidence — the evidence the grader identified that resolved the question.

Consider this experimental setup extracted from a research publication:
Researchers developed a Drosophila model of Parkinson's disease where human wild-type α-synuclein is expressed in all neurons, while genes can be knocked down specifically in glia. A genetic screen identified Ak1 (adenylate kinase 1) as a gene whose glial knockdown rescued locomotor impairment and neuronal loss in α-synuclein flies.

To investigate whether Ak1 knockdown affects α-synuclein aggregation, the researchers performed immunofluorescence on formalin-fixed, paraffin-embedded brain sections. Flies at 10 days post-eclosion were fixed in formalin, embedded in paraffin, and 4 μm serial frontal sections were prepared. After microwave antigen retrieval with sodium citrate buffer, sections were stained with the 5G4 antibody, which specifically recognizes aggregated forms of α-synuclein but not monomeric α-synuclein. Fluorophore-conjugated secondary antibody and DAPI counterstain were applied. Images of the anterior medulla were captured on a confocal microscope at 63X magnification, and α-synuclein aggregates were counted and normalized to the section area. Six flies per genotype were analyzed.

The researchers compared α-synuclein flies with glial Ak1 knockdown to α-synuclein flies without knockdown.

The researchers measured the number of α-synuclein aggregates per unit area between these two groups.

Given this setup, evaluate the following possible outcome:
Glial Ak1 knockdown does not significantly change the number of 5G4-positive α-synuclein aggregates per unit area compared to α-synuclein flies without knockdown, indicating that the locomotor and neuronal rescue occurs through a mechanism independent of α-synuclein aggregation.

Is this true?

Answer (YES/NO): NO